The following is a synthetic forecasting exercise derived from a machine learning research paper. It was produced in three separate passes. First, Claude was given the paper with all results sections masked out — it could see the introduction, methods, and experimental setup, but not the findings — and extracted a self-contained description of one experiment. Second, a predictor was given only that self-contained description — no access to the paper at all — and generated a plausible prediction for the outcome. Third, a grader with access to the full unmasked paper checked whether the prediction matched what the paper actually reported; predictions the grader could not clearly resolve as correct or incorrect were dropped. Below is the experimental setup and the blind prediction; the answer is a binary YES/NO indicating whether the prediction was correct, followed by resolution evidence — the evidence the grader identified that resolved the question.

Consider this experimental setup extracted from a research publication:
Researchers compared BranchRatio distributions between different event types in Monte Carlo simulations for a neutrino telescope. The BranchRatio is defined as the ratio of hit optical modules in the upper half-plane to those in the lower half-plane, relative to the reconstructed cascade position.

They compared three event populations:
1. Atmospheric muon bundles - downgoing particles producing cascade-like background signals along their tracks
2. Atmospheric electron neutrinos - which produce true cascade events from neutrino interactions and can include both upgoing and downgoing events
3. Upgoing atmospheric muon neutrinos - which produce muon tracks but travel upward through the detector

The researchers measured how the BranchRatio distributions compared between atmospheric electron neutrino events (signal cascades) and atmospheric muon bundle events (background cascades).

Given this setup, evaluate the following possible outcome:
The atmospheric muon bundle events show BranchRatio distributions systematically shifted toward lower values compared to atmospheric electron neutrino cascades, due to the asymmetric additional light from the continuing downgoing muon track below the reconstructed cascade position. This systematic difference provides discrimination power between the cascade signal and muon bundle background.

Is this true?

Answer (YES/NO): NO